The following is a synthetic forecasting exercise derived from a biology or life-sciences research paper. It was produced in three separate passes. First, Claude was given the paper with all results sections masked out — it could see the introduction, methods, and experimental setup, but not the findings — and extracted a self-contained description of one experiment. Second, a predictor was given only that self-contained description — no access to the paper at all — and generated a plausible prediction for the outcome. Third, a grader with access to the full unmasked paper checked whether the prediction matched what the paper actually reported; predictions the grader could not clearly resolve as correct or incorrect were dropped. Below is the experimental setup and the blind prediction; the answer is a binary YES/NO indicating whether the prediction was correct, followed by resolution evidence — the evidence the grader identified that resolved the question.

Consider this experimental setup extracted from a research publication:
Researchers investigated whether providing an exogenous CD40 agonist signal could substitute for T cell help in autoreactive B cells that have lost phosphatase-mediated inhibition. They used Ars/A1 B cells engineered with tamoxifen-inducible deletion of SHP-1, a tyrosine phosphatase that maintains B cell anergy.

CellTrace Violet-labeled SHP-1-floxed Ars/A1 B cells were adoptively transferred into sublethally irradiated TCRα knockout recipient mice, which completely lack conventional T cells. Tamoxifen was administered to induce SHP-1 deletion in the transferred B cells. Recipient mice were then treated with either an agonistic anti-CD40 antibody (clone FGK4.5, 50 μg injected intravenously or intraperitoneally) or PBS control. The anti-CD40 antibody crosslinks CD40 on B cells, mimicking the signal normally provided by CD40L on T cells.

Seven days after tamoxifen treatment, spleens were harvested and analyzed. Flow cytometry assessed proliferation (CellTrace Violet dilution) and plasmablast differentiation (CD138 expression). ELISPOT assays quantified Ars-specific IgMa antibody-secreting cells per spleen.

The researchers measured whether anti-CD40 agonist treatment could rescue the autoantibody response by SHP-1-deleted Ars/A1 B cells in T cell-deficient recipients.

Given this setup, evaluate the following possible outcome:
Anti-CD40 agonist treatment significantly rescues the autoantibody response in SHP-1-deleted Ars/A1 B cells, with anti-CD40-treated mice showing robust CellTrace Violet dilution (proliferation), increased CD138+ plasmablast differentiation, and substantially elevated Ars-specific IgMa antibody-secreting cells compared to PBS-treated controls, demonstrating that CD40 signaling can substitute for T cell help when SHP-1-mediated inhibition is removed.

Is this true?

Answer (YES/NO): YES